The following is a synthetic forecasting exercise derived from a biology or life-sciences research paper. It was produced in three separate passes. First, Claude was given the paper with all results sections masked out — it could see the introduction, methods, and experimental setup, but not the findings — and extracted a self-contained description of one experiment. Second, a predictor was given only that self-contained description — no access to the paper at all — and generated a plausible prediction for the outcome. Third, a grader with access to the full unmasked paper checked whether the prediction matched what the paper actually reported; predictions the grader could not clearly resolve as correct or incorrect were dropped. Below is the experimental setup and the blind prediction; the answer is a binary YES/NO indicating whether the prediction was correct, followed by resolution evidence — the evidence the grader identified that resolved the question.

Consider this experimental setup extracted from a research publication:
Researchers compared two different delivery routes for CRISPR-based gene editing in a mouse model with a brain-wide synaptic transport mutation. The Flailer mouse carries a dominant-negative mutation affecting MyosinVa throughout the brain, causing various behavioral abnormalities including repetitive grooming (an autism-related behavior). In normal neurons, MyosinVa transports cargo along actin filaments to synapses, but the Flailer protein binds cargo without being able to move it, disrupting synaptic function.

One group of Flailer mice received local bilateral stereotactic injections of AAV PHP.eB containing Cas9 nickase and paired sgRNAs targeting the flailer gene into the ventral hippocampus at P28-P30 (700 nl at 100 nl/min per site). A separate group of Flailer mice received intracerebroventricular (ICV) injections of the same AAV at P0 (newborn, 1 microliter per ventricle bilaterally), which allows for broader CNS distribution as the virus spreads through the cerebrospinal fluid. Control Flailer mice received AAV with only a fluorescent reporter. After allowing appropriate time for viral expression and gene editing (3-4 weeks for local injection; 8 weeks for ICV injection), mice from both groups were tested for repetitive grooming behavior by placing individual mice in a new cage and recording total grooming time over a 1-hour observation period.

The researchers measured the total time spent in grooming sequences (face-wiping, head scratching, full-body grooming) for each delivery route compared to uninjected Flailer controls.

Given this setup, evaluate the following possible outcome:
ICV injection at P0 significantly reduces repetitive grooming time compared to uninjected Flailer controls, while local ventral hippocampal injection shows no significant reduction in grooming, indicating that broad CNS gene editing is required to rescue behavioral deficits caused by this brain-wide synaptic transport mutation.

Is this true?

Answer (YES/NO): YES